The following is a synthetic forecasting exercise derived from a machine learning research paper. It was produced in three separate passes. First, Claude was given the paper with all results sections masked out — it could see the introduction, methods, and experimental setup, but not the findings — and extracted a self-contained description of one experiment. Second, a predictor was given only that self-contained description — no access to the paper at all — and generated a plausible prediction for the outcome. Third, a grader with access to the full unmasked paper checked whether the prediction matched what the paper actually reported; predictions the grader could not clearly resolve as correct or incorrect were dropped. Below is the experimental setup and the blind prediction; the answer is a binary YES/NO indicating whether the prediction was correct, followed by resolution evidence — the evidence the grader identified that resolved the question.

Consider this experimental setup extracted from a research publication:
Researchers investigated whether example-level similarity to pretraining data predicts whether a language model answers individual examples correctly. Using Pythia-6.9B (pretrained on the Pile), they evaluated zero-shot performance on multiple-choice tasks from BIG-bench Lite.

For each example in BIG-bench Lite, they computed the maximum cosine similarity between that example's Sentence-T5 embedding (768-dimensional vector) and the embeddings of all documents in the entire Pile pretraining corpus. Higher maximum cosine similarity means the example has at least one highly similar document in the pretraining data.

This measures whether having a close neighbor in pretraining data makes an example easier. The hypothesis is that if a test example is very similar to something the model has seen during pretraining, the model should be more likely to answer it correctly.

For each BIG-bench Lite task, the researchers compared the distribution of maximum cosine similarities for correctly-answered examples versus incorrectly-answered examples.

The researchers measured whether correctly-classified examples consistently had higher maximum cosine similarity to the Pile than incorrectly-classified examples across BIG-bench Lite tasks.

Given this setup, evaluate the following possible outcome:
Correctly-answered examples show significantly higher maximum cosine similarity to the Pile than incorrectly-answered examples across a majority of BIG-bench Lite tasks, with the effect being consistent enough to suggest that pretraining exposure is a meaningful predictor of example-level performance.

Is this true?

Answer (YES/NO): NO